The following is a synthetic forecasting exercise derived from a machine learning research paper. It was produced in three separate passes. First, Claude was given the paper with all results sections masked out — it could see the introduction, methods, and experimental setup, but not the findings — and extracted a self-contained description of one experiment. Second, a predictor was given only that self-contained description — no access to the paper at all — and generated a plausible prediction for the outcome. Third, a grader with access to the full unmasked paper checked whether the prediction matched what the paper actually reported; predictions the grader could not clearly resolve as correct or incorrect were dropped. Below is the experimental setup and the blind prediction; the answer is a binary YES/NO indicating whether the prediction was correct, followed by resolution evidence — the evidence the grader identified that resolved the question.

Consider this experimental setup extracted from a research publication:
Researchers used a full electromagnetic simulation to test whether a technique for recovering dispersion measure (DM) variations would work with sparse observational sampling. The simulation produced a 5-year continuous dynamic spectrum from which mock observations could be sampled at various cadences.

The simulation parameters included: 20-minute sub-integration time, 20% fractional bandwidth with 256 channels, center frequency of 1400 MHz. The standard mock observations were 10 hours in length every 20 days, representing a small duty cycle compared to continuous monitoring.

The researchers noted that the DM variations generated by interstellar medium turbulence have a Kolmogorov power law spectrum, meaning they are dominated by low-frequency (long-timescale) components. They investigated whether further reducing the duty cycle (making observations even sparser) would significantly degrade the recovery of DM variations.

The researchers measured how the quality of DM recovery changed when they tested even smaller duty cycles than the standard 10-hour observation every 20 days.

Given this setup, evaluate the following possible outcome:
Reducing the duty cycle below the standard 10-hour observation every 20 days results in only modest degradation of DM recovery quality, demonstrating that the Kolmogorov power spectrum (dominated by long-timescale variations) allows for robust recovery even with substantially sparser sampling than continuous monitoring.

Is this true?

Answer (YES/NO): YES